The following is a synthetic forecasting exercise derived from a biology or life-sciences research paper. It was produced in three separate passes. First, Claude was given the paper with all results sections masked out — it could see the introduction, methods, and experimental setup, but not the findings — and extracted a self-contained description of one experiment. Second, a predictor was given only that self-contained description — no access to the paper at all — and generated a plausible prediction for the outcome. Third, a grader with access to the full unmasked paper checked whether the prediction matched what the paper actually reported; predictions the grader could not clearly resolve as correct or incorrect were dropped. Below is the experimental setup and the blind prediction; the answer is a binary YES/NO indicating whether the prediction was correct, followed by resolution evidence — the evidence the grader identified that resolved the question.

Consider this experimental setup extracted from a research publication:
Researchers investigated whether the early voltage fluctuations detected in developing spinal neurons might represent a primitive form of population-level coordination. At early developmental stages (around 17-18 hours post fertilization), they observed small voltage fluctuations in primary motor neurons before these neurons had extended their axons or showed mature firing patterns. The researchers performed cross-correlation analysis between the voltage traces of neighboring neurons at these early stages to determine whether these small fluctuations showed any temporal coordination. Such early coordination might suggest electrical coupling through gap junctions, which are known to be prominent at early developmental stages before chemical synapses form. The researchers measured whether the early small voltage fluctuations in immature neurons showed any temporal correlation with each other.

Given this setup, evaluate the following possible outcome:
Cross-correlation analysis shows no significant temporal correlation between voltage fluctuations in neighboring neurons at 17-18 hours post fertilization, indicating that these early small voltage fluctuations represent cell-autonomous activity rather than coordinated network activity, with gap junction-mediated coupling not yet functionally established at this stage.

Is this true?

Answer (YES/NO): NO